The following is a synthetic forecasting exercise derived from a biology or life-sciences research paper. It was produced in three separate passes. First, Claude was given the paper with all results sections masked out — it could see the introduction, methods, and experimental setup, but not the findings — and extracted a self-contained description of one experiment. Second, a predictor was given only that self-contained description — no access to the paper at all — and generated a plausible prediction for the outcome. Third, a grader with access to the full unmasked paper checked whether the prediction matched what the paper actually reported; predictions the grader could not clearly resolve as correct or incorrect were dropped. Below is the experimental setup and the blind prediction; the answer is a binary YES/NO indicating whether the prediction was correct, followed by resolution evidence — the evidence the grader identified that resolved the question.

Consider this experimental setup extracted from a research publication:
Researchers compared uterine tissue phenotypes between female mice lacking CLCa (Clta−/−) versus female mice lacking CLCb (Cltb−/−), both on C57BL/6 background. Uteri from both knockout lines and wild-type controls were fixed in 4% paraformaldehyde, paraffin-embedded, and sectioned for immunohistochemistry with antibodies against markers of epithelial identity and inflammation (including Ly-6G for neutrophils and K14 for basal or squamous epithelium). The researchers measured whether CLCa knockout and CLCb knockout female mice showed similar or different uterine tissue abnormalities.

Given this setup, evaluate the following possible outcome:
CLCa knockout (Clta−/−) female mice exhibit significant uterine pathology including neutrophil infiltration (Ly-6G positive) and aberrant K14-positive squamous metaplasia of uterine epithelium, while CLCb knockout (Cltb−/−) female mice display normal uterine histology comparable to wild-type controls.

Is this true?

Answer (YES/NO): YES